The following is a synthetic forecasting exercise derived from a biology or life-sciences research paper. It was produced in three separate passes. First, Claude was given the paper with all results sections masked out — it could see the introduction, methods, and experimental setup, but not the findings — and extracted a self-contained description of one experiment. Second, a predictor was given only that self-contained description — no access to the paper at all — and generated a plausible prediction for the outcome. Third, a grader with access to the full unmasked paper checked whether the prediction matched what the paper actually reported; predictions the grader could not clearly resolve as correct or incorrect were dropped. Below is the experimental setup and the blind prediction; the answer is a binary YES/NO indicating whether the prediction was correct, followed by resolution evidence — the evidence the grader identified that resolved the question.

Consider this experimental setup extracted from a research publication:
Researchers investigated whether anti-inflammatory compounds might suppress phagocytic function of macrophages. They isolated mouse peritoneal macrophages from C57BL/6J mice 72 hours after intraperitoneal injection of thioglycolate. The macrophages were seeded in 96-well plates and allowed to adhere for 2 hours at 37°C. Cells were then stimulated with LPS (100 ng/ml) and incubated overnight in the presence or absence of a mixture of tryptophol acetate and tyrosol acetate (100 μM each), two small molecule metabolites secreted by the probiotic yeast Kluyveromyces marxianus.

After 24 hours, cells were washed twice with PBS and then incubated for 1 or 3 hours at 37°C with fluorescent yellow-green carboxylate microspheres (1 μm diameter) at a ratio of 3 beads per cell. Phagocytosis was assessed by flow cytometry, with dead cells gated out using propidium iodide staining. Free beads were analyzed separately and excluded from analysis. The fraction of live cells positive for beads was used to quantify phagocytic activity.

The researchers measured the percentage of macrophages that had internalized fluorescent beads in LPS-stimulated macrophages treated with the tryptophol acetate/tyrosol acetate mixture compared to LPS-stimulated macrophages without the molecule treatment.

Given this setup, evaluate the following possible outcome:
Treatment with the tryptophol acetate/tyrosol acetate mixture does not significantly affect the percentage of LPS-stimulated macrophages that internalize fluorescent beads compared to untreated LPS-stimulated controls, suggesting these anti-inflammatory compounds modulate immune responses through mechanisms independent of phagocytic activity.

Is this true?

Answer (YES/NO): YES